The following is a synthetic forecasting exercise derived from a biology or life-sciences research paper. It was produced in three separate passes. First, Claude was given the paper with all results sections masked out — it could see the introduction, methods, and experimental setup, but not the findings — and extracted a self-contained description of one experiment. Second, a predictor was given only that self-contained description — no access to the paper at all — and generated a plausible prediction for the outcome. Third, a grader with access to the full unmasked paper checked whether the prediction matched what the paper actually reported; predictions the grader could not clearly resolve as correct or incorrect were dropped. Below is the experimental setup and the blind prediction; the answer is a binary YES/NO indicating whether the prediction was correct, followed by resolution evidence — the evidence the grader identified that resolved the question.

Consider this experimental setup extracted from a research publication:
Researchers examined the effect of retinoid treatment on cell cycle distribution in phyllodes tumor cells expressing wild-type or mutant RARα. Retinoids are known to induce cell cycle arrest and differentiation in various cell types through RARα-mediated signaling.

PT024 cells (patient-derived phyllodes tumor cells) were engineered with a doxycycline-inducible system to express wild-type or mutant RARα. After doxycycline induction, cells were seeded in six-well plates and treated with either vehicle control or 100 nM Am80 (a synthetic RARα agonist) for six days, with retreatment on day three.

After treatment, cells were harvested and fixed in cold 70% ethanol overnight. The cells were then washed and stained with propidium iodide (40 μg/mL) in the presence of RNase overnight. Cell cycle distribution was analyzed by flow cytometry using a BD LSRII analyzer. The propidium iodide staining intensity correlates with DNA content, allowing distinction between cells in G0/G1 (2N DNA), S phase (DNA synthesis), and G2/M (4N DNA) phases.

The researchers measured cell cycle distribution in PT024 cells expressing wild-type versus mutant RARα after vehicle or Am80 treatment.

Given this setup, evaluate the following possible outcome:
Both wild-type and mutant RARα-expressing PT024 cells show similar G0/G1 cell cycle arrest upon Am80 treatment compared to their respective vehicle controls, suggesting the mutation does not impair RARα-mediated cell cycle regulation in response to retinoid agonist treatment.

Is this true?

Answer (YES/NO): NO